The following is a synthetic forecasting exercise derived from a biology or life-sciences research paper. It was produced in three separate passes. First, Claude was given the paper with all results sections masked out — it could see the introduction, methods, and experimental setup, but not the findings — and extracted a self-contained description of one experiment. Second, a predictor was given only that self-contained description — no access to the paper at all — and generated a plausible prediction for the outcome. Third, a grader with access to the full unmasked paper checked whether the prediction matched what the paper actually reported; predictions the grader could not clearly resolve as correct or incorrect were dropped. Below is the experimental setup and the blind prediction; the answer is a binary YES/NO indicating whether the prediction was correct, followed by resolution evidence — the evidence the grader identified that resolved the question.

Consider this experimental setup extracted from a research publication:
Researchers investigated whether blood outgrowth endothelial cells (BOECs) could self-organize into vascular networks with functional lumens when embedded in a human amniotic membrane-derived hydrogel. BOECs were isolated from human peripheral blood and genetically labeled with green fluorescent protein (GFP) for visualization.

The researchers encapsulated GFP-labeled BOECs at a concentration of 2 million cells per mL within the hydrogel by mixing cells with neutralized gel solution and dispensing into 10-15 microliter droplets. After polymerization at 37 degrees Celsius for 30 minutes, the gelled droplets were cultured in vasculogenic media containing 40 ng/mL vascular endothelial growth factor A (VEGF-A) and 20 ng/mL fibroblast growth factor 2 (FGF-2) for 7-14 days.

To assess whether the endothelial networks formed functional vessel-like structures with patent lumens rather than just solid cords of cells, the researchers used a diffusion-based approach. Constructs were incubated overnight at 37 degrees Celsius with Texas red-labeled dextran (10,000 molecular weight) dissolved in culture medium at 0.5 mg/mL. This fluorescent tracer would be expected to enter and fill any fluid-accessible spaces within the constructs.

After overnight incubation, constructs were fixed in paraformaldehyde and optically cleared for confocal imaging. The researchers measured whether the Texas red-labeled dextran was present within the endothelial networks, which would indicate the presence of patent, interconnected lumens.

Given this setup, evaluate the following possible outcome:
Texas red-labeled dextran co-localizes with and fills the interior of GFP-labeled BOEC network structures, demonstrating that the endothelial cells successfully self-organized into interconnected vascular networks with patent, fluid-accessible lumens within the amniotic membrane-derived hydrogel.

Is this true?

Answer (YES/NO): YES